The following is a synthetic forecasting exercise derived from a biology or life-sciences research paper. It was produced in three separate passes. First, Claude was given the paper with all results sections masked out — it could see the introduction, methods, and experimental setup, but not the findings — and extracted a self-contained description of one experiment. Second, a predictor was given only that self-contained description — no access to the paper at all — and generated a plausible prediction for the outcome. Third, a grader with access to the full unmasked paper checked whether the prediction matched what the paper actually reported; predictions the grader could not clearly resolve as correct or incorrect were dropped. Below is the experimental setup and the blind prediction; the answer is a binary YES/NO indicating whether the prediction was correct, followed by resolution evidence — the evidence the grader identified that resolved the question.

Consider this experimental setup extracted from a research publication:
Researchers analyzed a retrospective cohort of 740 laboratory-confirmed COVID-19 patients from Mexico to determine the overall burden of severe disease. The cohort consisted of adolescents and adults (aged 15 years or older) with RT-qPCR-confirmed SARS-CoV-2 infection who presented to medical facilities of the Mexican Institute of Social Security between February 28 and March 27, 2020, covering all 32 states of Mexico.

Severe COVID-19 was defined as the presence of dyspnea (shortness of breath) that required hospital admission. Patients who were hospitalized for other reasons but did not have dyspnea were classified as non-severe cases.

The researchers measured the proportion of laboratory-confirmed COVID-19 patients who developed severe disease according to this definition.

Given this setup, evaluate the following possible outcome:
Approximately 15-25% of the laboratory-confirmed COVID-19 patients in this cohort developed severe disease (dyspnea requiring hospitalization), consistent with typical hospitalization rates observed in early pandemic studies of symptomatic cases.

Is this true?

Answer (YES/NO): NO